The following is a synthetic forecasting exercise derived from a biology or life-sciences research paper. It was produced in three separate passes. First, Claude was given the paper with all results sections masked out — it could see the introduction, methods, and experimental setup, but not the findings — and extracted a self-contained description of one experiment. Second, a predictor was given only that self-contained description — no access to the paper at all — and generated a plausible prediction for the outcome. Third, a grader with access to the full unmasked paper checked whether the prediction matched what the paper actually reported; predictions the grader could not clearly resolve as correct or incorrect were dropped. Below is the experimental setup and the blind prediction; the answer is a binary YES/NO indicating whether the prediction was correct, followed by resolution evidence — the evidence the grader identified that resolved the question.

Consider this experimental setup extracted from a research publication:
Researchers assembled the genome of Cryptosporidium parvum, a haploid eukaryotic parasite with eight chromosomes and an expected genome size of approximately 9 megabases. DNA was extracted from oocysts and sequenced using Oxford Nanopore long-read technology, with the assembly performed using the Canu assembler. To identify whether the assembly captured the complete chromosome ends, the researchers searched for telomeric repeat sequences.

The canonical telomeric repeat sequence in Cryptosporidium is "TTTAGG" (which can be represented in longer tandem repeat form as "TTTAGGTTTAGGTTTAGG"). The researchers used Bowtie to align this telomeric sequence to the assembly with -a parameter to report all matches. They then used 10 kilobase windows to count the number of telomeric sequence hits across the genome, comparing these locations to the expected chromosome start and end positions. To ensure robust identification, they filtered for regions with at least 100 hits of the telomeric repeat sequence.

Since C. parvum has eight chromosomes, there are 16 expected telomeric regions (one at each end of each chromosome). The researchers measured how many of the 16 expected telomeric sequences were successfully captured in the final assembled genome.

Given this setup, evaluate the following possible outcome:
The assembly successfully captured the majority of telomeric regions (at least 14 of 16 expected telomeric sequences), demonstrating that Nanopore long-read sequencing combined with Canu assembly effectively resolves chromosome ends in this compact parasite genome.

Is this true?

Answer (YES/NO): NO